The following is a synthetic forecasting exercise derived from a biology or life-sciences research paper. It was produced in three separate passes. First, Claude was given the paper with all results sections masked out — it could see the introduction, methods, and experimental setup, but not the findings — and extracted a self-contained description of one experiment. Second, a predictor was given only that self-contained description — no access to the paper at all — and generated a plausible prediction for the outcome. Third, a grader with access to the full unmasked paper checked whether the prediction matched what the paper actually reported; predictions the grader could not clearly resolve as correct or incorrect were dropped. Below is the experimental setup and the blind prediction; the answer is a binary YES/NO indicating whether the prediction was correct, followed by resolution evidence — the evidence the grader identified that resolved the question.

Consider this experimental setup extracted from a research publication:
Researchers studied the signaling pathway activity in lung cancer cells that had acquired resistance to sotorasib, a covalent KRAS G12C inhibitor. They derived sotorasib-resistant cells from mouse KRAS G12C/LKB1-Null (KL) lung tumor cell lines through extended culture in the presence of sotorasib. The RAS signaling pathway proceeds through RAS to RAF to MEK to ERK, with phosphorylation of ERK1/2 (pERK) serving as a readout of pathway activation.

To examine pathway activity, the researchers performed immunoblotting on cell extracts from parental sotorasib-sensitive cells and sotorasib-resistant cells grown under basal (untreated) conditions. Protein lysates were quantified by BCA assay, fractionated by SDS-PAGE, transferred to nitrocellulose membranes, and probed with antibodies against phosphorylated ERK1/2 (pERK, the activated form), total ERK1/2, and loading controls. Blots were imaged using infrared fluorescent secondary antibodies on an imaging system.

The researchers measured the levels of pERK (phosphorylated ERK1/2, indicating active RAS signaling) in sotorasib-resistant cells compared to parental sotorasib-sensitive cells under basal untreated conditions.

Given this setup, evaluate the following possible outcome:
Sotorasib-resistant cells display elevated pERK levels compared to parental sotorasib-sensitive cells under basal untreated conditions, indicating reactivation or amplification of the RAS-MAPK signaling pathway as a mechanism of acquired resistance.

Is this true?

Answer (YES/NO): YES